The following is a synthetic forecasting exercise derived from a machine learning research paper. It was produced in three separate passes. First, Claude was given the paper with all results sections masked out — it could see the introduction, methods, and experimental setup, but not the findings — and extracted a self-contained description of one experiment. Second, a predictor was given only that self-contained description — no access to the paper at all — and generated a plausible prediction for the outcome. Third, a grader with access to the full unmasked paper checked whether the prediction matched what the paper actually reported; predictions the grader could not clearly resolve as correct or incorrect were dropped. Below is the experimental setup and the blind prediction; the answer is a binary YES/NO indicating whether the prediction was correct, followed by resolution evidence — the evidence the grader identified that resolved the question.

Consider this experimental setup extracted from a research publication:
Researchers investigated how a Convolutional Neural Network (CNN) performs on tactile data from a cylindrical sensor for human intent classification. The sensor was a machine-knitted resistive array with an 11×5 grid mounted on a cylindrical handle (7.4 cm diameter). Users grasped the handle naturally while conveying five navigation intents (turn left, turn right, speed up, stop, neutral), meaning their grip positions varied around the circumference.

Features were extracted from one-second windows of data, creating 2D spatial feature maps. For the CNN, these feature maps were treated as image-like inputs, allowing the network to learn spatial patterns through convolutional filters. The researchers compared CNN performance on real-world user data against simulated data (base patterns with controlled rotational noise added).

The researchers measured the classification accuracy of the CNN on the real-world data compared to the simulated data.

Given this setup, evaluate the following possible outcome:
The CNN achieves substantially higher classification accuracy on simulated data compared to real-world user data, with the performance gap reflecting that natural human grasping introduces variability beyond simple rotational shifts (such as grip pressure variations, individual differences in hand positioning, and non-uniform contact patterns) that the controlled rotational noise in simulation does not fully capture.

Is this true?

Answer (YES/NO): NO